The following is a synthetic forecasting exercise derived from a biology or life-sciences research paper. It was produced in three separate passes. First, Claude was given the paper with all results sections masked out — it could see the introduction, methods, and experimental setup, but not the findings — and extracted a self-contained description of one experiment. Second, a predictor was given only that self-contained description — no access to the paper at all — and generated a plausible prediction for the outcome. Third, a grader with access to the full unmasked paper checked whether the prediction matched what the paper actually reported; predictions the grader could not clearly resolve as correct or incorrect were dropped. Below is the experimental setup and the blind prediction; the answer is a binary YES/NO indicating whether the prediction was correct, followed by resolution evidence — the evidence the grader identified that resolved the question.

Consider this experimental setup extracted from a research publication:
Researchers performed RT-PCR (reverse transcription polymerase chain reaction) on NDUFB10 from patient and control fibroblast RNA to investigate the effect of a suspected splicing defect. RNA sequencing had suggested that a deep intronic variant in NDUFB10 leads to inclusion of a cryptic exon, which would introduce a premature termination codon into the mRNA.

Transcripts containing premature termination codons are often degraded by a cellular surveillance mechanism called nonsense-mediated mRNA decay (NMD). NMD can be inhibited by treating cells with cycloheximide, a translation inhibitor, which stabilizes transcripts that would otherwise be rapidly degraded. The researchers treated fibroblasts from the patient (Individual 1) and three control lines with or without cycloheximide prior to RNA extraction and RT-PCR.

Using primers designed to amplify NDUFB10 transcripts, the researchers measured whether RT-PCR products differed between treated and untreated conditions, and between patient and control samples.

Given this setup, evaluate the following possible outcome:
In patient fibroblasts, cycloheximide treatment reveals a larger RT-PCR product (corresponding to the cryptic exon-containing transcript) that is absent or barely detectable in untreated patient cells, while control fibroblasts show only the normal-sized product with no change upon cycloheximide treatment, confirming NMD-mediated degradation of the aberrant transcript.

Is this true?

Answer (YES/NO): YES